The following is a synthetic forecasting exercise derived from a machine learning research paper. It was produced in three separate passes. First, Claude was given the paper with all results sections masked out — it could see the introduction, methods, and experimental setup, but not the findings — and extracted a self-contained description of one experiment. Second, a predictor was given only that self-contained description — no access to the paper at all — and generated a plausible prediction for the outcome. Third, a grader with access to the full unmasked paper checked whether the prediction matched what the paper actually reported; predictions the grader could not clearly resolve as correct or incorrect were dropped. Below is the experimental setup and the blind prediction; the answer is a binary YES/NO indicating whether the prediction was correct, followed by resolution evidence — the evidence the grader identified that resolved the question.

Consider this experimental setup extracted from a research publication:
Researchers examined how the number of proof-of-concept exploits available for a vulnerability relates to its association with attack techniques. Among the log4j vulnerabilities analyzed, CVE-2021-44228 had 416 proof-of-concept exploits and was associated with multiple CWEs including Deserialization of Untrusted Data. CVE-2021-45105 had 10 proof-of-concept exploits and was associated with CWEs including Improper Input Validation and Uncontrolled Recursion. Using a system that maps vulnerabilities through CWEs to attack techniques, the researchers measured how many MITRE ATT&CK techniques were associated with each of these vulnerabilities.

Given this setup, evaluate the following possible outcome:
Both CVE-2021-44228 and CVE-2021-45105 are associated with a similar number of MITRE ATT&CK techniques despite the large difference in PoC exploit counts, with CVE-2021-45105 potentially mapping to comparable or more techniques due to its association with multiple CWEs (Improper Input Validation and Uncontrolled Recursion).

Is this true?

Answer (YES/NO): NO